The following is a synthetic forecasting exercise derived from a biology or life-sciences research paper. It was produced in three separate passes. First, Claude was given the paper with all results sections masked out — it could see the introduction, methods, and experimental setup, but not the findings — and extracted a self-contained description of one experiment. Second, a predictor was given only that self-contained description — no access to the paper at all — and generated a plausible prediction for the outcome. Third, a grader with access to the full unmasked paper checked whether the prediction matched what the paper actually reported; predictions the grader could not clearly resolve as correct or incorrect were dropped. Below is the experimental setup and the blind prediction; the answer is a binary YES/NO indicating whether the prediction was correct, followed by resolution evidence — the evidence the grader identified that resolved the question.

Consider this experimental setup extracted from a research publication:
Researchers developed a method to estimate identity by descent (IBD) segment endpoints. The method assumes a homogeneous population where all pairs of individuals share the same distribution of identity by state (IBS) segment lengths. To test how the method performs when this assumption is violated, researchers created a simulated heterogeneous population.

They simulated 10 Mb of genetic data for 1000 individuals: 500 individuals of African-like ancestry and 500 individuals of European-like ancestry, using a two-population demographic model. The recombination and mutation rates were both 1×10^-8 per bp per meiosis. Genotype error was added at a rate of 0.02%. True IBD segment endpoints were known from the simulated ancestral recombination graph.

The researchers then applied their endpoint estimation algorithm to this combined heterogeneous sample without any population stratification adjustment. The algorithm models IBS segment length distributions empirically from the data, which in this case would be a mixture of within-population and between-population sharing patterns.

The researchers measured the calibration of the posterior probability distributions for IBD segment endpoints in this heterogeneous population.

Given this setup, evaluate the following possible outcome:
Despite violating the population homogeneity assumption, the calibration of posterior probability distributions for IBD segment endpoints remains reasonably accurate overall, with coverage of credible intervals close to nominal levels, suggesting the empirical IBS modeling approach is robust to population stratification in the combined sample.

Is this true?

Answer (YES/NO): NO